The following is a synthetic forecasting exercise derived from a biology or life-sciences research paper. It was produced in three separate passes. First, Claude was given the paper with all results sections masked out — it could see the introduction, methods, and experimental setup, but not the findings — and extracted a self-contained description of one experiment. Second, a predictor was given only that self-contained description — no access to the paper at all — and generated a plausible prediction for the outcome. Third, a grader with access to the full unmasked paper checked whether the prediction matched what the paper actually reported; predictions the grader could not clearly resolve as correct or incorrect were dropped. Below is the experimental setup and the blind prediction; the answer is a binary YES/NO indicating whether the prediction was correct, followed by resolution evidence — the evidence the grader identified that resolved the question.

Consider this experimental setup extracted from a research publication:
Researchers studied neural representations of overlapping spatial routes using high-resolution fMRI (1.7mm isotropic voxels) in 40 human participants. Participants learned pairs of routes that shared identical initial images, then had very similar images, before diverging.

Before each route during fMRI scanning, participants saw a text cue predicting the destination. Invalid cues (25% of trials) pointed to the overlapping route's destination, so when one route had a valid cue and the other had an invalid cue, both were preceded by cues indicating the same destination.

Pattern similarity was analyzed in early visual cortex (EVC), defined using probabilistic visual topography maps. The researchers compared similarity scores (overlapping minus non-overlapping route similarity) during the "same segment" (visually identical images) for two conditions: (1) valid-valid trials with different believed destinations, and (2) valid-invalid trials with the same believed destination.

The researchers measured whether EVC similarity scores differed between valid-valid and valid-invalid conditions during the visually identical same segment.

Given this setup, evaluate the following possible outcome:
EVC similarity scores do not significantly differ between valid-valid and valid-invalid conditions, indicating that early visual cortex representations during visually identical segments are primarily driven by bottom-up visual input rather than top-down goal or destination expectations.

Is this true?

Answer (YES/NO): YES